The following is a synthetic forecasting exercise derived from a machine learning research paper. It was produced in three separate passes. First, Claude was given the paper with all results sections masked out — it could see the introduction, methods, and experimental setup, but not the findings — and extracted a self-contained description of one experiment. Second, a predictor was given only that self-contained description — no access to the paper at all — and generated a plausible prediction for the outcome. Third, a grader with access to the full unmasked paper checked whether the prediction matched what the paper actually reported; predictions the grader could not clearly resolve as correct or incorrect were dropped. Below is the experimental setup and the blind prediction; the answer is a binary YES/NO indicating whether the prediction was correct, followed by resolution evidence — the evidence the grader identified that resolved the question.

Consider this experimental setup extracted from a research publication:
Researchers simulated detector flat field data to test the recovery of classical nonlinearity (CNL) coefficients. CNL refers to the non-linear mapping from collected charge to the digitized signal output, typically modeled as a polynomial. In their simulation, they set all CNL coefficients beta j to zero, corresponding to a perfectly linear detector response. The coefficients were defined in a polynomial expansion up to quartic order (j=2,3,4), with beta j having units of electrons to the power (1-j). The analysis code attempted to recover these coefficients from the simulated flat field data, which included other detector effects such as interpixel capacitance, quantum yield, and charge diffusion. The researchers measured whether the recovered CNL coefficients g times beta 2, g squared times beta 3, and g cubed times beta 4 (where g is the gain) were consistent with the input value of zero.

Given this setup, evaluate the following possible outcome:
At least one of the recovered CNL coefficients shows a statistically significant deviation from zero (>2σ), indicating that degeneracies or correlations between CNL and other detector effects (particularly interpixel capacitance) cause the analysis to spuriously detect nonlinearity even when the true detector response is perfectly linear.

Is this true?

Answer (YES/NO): NO